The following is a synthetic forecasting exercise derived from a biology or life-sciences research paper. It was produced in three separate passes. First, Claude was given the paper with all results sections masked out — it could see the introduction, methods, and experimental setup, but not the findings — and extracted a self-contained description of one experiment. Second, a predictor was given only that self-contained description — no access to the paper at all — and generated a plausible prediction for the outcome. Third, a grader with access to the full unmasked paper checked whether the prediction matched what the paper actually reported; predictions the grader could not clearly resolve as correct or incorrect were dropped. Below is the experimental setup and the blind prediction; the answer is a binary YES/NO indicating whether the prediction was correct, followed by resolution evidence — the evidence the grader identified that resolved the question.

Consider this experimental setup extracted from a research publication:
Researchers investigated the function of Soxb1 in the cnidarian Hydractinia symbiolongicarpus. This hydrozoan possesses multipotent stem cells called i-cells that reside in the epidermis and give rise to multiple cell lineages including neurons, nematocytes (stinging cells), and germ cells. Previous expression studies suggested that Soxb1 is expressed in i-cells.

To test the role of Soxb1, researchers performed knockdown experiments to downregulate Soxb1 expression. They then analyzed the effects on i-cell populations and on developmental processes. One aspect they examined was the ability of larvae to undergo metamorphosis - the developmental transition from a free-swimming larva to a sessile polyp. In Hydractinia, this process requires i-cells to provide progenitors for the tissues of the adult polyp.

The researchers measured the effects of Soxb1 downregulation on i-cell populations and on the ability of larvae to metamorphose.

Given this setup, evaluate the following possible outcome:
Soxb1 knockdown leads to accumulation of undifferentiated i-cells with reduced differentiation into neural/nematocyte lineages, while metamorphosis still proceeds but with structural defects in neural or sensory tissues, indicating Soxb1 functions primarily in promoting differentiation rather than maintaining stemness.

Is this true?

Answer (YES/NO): NO